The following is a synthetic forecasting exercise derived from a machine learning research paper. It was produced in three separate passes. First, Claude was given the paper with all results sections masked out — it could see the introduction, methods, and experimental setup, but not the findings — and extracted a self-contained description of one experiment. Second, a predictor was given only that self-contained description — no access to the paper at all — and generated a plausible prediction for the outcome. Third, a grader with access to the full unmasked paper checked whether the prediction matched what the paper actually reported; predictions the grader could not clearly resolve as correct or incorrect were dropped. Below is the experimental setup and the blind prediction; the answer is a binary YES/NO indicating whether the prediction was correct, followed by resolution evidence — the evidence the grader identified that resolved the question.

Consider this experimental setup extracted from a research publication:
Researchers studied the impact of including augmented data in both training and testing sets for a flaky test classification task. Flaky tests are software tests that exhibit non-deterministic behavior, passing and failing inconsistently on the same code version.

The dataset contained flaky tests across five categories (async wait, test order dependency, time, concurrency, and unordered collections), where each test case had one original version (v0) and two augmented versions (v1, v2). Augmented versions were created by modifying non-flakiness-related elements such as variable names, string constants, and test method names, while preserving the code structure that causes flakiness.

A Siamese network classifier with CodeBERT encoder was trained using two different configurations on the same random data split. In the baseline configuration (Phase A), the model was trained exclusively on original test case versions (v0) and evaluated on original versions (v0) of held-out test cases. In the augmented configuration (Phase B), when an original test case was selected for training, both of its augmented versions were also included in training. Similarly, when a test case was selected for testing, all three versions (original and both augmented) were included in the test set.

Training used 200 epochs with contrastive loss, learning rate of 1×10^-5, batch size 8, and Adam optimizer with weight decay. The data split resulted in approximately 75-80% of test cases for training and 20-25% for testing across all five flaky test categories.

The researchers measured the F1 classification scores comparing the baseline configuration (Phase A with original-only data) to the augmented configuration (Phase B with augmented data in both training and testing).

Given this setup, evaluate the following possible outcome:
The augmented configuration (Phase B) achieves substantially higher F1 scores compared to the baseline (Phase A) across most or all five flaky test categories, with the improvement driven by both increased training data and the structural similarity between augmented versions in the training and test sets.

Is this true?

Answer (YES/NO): YES